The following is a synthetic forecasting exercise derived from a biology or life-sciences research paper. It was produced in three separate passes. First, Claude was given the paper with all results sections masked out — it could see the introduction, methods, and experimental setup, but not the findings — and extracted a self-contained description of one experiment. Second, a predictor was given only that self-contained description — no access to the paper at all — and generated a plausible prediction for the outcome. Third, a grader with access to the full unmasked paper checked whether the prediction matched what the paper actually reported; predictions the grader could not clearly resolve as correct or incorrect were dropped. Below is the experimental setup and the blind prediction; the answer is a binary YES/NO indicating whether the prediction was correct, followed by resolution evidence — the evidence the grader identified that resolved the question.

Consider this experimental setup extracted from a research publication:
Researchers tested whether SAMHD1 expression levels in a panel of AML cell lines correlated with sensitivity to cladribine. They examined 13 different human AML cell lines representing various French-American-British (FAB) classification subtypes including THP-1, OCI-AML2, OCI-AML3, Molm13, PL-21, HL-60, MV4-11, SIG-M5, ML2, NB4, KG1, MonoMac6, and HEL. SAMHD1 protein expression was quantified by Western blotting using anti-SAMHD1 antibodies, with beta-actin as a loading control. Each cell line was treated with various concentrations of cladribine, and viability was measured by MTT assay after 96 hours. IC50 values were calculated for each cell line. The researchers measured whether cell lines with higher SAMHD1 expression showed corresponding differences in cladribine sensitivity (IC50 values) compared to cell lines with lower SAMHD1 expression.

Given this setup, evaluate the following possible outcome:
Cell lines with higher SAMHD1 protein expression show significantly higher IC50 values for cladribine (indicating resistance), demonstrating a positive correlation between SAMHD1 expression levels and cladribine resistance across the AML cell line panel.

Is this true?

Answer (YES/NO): NO